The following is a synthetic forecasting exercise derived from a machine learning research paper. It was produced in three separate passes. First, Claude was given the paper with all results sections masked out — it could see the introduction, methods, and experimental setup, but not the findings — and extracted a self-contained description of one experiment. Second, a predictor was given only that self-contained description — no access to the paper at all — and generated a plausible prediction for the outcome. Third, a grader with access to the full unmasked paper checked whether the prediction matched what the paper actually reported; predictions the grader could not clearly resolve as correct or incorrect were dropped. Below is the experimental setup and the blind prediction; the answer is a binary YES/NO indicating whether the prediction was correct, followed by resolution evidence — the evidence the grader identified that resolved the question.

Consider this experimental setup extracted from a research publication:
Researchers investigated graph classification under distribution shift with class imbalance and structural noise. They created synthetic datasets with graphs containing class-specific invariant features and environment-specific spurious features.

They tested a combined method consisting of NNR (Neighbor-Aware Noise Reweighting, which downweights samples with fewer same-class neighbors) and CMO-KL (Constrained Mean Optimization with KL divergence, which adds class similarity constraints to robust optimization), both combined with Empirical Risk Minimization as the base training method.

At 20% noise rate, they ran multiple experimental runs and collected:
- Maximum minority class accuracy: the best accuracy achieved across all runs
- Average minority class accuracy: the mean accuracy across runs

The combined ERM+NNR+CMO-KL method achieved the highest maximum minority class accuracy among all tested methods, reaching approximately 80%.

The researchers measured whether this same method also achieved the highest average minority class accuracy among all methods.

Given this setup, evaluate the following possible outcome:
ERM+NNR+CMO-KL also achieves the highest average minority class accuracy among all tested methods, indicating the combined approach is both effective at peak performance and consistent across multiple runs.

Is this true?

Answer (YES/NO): NO